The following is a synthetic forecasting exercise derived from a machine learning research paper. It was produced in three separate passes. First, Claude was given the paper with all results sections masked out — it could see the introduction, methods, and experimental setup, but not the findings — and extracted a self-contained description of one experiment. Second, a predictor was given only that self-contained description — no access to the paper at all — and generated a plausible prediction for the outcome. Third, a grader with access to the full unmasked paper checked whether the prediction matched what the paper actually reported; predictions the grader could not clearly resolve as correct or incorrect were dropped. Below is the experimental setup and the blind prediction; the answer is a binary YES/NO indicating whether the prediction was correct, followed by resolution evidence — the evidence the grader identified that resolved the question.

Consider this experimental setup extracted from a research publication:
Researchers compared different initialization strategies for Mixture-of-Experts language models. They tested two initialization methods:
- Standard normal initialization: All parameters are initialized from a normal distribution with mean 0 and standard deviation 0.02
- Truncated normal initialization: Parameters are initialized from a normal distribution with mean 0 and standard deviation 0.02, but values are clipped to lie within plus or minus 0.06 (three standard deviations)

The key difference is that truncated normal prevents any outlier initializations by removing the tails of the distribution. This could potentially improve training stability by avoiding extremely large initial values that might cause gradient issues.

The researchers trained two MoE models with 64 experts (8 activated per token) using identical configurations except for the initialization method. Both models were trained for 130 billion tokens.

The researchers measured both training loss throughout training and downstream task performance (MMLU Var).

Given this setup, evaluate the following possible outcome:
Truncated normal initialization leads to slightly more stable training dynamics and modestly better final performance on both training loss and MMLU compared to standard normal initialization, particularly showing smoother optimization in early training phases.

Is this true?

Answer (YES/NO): NO